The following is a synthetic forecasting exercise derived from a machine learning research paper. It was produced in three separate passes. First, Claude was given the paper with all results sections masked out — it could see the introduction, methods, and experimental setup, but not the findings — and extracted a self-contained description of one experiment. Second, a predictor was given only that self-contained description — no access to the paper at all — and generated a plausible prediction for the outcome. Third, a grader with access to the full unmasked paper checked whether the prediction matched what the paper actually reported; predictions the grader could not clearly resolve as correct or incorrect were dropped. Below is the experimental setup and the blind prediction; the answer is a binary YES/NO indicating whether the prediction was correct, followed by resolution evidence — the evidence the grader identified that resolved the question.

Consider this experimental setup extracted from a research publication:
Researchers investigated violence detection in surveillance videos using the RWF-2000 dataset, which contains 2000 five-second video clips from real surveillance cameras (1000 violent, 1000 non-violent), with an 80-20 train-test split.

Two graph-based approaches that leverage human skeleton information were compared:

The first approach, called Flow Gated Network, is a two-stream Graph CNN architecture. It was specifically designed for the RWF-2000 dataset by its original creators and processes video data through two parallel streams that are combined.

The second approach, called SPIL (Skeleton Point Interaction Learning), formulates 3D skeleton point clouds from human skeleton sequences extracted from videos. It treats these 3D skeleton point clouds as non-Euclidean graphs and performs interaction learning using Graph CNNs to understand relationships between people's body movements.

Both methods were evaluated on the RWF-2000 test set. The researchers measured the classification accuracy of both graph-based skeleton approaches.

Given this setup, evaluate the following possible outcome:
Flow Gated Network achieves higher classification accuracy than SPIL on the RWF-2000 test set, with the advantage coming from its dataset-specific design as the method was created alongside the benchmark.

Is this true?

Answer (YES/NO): NO